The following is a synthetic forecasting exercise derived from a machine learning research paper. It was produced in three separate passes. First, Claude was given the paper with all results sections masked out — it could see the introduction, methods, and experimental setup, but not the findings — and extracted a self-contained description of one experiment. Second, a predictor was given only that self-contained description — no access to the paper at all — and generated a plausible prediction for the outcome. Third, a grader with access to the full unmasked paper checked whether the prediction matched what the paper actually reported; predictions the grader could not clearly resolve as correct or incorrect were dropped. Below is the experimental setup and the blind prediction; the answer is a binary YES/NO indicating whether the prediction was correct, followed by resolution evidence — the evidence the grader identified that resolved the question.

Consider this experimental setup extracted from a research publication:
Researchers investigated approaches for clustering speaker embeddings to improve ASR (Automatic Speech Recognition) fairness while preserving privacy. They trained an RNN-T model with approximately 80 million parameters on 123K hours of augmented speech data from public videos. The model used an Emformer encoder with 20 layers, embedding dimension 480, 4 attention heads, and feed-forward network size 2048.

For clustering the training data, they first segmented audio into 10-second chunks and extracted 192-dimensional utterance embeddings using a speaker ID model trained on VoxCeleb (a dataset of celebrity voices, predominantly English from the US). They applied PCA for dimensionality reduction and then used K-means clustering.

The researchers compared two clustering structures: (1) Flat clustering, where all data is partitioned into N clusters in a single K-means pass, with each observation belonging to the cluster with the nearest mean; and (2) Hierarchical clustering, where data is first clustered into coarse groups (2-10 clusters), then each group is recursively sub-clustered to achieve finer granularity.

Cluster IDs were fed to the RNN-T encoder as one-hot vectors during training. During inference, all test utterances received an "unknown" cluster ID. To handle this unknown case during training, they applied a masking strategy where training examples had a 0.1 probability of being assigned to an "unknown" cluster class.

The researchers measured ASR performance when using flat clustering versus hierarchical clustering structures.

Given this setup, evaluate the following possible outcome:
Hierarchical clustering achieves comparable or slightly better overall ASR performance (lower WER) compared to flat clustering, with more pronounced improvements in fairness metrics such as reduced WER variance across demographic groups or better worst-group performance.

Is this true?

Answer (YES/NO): NO